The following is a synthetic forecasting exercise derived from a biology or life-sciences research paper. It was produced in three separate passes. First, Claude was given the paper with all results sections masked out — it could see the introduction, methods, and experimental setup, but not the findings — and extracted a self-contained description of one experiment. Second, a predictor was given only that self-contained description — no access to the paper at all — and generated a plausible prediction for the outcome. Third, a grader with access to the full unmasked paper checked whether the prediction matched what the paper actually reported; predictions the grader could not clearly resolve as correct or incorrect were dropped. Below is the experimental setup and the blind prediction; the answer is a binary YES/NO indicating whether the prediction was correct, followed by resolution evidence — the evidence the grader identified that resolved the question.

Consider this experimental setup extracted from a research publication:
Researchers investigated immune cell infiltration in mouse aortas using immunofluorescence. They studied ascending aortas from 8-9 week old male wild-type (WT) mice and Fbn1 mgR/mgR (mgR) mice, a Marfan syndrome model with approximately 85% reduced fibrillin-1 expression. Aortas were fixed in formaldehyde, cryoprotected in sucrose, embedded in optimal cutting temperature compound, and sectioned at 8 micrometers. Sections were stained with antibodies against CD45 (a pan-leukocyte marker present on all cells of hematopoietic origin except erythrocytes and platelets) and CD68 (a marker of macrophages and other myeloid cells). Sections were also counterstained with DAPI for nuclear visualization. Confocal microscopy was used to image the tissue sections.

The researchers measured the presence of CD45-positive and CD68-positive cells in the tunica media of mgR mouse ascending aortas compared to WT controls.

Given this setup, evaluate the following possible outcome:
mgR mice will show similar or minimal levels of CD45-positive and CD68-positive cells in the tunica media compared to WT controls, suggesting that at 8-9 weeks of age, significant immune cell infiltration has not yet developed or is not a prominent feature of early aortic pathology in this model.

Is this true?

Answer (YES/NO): NO